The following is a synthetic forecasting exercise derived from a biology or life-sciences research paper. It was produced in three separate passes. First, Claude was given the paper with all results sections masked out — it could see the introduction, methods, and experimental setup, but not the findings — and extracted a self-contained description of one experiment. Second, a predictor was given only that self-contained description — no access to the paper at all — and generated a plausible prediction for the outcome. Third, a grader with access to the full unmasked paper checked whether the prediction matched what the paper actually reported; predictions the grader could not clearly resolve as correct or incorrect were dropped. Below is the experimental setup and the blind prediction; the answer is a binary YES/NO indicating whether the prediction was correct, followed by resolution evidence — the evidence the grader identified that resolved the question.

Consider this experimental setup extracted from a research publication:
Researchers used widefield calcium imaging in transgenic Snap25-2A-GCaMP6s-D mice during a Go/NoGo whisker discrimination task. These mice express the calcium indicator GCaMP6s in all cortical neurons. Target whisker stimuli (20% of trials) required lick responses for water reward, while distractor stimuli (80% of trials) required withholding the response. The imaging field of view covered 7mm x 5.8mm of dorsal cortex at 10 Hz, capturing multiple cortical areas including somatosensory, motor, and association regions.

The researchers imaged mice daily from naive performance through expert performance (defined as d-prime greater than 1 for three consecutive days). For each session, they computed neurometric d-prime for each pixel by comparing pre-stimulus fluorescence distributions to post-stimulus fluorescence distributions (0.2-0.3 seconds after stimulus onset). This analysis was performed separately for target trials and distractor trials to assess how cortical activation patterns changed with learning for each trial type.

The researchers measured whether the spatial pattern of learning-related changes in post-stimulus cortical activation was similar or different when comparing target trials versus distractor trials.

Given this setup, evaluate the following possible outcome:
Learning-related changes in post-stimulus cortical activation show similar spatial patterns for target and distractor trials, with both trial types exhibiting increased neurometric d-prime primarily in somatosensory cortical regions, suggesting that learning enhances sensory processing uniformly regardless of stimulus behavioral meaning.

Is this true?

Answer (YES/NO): NO